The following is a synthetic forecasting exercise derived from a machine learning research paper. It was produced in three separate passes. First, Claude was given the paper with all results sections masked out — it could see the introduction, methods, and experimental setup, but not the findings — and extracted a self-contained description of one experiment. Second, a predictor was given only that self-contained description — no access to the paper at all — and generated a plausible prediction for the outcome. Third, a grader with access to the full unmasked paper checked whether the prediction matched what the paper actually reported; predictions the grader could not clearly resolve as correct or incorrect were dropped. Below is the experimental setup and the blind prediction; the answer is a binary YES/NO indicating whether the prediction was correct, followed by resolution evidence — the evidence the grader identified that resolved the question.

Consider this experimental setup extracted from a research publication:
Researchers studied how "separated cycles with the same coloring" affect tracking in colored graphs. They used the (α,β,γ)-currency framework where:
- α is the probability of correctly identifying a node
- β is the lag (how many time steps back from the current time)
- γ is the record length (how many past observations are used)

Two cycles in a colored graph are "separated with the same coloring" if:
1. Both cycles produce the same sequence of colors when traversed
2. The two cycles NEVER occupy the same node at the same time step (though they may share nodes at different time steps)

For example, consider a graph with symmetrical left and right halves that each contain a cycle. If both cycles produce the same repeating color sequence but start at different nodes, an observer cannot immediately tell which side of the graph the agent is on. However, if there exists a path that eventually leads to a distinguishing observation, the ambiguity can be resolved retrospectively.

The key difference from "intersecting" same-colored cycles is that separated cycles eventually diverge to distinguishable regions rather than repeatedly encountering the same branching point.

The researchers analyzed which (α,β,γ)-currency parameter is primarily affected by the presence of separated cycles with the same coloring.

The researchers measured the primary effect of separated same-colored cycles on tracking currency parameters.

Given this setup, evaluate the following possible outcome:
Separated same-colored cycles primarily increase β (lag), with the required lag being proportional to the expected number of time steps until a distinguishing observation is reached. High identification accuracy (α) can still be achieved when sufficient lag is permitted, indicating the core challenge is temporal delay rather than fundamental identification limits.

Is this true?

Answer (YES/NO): NO